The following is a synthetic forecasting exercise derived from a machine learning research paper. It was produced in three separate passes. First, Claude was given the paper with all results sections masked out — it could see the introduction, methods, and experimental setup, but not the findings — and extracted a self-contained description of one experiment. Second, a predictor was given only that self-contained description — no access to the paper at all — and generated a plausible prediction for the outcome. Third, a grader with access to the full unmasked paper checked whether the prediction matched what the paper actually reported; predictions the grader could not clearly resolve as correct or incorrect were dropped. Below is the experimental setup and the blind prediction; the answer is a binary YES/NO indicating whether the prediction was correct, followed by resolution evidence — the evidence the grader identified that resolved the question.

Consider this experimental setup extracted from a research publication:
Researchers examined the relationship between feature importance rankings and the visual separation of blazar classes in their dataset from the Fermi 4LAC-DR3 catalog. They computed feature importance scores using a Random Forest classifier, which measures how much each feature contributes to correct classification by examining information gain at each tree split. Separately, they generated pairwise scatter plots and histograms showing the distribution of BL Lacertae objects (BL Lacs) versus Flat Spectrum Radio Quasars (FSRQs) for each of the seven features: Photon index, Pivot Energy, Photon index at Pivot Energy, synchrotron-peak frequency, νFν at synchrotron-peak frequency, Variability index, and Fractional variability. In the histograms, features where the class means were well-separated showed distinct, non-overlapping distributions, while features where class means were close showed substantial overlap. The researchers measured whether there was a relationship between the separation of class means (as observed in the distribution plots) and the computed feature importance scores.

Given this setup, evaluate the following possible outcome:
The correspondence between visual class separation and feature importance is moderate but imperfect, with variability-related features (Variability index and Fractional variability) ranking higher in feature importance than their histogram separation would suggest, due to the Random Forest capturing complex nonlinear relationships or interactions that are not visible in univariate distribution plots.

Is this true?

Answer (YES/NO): NO